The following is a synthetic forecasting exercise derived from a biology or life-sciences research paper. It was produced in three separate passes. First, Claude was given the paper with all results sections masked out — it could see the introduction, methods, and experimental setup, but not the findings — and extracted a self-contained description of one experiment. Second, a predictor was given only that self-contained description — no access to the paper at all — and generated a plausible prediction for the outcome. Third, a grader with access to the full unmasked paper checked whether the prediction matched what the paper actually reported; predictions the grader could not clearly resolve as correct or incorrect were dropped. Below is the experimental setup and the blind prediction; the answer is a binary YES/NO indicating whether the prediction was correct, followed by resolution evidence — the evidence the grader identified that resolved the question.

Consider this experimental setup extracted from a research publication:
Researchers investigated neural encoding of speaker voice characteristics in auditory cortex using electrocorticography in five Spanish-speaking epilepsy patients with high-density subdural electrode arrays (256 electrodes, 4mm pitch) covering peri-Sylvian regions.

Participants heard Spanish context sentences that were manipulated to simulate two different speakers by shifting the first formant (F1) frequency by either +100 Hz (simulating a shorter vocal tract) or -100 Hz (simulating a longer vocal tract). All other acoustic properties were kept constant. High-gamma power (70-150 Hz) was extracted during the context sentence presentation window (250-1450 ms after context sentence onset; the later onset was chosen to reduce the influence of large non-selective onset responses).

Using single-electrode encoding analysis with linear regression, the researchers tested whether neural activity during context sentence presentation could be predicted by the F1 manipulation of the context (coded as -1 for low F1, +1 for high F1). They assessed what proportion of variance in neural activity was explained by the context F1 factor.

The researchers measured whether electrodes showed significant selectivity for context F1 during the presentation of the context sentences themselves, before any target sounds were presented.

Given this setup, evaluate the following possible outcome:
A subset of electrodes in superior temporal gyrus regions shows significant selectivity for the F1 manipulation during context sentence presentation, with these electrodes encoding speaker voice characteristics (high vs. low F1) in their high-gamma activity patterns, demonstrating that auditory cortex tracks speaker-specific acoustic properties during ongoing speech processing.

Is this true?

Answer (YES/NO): YES